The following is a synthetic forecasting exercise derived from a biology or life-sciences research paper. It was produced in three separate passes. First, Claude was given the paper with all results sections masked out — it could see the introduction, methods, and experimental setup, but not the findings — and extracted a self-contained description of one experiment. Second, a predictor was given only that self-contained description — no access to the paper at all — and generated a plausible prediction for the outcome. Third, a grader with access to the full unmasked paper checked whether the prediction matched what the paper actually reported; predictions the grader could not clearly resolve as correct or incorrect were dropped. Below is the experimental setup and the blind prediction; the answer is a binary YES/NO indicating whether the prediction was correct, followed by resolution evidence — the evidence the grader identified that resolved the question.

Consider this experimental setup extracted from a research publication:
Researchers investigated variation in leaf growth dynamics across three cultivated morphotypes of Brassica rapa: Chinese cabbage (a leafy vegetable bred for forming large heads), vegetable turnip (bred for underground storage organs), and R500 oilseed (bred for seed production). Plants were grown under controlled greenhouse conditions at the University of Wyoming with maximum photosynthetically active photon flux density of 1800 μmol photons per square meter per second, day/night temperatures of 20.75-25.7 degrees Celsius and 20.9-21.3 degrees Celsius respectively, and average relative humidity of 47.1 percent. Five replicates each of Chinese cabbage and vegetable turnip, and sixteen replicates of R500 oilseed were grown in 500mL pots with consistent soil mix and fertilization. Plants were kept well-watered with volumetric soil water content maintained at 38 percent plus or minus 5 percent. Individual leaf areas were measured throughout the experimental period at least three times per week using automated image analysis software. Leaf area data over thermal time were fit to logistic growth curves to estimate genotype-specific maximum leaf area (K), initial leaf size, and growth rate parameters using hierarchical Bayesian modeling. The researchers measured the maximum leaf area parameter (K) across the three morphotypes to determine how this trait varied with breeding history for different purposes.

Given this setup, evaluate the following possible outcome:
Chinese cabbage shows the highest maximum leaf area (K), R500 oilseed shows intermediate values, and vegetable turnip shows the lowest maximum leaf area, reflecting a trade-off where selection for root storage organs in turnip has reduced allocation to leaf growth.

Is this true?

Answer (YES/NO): NO